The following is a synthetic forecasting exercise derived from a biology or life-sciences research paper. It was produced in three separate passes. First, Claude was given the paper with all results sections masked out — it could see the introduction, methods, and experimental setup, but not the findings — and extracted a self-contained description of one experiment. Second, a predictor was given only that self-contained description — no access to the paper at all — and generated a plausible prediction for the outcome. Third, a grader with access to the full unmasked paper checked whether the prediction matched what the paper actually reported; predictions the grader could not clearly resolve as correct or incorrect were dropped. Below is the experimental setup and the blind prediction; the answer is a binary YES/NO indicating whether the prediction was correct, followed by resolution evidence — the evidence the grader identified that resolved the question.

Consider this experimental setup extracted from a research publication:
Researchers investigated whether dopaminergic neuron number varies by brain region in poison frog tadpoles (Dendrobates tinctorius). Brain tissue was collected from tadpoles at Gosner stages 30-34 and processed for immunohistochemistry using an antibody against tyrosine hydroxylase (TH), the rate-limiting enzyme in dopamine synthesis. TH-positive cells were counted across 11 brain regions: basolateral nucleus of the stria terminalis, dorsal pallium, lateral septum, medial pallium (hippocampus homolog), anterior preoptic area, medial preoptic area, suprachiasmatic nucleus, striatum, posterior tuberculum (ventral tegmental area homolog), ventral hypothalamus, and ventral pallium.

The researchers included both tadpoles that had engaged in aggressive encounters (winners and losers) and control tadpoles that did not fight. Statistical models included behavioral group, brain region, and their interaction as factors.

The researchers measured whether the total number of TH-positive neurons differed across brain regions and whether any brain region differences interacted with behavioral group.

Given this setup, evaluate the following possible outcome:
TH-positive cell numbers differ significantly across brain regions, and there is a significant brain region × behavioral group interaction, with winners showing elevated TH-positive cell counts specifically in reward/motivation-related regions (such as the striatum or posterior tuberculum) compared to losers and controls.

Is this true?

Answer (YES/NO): NO